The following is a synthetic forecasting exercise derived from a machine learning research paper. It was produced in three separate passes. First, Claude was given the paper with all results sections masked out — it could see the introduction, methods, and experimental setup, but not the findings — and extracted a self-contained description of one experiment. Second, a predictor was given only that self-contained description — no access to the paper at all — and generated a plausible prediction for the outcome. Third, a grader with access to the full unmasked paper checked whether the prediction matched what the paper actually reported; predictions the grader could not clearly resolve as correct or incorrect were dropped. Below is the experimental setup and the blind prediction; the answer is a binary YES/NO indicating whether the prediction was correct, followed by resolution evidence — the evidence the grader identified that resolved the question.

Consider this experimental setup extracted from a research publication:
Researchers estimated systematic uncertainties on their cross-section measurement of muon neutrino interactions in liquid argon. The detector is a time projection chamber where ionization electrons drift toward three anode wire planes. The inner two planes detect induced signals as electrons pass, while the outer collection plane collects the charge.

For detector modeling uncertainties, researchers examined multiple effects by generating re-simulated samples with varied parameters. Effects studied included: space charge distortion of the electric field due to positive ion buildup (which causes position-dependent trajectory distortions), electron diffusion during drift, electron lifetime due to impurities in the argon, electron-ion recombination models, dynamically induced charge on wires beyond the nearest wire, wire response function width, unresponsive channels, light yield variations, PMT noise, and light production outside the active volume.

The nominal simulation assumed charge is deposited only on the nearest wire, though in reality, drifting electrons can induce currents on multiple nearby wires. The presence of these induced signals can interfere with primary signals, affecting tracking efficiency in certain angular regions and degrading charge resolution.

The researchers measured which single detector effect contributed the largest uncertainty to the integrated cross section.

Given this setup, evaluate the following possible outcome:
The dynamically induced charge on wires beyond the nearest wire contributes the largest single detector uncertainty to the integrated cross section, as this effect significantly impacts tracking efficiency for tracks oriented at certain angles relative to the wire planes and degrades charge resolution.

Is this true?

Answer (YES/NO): YES